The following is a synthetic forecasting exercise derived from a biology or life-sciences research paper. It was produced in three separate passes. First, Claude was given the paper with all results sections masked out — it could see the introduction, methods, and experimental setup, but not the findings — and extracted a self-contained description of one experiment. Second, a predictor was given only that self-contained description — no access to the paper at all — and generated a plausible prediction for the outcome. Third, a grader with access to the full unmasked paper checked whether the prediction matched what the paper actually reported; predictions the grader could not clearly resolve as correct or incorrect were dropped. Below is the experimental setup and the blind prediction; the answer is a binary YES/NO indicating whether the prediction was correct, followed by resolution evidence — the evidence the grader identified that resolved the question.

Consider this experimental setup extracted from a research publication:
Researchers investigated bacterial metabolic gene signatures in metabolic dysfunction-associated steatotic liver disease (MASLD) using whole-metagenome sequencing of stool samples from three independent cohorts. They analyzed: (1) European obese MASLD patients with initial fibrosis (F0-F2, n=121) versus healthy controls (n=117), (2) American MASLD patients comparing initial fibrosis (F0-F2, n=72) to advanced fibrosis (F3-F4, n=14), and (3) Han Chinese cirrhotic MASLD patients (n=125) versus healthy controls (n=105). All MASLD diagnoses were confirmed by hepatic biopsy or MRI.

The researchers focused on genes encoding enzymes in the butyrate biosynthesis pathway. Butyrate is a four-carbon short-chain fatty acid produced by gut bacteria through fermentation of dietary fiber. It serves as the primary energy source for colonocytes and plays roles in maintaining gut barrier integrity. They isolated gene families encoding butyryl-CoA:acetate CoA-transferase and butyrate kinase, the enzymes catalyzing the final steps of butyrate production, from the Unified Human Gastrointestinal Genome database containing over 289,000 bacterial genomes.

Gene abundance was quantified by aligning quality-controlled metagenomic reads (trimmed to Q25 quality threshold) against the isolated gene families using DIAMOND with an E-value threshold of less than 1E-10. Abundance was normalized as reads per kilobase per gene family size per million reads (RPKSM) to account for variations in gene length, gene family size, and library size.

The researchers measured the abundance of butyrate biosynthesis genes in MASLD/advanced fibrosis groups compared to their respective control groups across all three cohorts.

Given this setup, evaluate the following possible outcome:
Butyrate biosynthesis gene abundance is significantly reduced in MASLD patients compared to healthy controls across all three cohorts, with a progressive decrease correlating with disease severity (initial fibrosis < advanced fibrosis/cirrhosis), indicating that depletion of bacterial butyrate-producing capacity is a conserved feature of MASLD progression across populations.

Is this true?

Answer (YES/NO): NO